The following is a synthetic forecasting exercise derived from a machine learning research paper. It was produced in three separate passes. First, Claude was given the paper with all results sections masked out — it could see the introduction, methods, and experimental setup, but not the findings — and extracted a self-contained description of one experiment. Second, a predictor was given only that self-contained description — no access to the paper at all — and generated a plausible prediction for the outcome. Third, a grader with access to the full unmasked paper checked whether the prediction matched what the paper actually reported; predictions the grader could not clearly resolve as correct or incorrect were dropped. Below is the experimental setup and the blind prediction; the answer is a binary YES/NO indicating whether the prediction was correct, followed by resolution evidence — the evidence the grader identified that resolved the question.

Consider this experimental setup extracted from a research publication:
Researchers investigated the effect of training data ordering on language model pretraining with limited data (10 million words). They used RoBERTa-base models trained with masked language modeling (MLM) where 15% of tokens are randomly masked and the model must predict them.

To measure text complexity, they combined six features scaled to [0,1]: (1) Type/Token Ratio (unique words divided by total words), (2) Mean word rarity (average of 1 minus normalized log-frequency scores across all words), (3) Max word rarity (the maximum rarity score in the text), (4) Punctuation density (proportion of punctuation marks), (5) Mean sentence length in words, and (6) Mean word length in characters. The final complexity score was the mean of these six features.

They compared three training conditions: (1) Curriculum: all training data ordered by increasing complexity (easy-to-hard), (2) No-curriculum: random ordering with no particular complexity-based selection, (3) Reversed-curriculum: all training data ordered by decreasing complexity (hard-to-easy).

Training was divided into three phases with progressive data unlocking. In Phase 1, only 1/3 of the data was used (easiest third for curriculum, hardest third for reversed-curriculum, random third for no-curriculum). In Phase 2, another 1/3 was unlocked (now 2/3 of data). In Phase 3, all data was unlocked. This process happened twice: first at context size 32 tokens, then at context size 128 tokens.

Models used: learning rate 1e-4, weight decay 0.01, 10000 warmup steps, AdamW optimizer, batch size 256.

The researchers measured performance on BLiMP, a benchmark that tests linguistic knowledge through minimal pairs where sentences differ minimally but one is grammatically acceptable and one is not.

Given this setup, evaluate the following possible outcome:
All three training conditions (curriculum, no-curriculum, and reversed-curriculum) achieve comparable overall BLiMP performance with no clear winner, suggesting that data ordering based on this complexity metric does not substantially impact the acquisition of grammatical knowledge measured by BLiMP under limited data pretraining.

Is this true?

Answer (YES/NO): YES